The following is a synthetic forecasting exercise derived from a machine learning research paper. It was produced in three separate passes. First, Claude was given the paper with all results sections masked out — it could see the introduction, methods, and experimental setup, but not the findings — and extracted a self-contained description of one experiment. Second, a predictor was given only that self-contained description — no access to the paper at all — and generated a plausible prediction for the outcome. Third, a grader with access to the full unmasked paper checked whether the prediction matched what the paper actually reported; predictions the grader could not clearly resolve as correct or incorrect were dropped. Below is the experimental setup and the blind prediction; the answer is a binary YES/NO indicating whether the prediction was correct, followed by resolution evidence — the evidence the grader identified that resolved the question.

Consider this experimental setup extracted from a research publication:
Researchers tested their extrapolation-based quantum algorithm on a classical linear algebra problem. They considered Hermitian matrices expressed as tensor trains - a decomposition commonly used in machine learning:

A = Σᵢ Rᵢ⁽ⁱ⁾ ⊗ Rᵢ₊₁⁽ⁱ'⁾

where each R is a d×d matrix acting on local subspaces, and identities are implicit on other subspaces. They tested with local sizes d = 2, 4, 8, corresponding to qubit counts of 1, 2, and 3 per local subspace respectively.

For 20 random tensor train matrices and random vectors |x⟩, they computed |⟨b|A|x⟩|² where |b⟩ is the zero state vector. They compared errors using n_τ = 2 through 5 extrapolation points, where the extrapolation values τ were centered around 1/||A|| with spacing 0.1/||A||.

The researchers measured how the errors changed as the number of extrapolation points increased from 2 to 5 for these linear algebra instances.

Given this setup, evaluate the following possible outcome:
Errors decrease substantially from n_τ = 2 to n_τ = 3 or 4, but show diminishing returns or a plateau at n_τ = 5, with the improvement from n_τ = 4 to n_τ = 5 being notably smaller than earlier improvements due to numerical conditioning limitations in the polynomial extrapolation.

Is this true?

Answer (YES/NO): NO